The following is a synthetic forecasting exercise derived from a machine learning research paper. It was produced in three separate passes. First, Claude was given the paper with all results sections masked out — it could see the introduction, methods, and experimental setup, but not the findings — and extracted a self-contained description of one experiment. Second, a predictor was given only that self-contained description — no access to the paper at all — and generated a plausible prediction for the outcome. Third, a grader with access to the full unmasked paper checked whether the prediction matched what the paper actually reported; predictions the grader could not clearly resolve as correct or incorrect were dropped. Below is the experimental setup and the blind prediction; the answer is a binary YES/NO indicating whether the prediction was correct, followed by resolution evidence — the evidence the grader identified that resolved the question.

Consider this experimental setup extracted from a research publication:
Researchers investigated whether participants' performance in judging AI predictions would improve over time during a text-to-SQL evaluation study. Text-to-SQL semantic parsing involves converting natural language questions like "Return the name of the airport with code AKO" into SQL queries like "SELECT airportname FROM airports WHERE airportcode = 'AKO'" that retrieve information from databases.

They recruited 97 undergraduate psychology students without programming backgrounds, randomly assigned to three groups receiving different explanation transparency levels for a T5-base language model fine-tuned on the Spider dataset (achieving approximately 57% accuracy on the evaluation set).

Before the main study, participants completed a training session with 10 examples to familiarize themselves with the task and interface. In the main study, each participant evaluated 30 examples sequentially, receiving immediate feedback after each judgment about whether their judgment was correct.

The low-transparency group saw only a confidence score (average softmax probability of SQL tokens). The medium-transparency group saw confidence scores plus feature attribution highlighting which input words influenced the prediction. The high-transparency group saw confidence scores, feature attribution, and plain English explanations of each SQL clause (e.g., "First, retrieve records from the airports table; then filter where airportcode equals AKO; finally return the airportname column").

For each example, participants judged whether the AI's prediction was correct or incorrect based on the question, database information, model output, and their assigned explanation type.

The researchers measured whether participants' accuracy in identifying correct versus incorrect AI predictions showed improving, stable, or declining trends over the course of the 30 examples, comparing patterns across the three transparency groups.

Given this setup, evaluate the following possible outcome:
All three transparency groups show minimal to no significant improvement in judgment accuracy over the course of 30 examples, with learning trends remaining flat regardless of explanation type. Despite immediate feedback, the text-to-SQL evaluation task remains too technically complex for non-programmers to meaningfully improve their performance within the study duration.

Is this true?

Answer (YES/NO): NO